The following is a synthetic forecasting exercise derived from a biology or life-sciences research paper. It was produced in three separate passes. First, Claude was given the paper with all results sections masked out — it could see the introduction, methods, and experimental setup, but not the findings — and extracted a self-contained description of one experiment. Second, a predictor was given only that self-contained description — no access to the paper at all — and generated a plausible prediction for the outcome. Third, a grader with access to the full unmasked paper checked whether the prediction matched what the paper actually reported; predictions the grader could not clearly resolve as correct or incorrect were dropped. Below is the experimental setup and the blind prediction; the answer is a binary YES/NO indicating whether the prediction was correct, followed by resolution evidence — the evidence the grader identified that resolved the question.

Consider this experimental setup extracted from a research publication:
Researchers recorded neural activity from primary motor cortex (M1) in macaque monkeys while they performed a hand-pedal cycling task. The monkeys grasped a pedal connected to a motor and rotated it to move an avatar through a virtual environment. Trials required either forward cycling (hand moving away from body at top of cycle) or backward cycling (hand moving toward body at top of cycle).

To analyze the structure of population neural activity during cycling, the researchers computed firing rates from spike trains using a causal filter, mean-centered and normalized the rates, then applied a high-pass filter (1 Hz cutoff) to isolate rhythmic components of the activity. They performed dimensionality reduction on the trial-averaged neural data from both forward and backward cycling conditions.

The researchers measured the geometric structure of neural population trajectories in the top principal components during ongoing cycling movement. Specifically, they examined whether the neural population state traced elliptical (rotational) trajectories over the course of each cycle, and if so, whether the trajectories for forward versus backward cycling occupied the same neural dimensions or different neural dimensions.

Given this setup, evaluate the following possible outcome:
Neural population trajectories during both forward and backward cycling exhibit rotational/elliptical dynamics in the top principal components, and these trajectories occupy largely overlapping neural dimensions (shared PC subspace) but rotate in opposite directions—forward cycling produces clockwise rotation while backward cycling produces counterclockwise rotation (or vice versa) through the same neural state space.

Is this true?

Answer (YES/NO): NO